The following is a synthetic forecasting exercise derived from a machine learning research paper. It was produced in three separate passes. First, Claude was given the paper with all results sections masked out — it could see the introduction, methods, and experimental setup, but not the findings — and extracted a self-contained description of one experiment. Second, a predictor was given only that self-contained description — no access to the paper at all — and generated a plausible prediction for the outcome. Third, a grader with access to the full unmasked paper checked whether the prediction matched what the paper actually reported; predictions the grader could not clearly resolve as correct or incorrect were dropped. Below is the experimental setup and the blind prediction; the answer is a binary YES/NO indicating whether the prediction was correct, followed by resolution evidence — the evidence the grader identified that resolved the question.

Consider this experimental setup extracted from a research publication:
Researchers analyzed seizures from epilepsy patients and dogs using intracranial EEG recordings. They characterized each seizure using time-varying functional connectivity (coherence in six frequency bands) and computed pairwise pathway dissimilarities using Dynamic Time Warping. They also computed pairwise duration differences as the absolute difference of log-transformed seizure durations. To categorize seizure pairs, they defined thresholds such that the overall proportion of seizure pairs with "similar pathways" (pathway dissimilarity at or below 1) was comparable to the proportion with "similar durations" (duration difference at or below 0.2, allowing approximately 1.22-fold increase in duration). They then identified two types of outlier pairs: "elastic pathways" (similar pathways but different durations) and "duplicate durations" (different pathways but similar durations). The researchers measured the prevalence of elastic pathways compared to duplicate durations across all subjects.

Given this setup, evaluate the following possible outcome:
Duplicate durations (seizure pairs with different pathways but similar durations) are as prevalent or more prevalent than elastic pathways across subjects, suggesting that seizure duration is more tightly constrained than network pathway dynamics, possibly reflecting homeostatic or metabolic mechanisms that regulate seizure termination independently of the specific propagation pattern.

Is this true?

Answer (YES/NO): NO